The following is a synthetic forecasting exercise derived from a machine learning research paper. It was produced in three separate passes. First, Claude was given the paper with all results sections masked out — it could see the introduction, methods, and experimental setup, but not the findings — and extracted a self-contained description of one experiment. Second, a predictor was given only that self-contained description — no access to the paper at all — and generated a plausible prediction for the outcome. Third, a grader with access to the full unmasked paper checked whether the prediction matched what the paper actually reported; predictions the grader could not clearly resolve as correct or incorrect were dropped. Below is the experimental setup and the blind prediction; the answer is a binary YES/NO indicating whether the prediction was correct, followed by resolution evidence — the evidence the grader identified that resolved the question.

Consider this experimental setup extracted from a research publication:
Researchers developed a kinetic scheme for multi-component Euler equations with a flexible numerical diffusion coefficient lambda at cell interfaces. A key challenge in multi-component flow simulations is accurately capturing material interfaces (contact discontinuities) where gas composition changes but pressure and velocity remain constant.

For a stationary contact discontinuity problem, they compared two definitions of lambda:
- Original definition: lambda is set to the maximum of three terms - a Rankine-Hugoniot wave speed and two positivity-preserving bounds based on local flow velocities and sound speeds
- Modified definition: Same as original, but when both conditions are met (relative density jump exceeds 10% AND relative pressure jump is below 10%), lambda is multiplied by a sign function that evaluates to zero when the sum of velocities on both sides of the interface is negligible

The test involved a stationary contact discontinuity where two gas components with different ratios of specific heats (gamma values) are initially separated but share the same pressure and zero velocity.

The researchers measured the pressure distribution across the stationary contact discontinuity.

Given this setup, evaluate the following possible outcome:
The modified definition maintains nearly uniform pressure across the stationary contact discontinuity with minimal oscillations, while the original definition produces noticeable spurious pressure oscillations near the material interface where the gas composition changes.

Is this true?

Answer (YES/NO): NO